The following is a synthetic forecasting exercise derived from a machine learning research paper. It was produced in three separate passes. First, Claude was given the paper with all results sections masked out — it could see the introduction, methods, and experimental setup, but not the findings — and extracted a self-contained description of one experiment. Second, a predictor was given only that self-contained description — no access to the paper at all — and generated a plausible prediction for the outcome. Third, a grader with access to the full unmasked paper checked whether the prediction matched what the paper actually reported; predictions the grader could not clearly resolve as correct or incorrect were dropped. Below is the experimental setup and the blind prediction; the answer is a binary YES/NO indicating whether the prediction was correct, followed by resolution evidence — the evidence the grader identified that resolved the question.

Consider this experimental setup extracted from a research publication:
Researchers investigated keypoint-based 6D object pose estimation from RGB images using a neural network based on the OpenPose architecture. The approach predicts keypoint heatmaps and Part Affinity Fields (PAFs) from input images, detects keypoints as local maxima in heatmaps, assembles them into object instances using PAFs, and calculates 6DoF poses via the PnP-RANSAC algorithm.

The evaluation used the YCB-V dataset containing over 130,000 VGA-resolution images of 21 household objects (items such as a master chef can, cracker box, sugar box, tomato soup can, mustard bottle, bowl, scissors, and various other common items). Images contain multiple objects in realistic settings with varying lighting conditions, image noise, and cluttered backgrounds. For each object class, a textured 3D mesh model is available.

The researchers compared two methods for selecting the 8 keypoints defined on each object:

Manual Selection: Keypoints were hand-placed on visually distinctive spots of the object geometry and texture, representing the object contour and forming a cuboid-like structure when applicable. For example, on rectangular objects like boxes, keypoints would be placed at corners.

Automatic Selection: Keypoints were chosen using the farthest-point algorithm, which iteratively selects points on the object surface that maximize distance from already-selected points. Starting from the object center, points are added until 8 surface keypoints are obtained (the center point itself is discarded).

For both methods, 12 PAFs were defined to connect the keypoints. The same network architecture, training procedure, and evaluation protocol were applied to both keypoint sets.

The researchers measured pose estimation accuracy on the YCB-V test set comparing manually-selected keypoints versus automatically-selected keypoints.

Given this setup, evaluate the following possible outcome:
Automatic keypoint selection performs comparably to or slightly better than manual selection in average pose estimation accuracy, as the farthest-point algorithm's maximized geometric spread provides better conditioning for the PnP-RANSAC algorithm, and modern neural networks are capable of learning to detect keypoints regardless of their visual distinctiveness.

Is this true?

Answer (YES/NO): NO